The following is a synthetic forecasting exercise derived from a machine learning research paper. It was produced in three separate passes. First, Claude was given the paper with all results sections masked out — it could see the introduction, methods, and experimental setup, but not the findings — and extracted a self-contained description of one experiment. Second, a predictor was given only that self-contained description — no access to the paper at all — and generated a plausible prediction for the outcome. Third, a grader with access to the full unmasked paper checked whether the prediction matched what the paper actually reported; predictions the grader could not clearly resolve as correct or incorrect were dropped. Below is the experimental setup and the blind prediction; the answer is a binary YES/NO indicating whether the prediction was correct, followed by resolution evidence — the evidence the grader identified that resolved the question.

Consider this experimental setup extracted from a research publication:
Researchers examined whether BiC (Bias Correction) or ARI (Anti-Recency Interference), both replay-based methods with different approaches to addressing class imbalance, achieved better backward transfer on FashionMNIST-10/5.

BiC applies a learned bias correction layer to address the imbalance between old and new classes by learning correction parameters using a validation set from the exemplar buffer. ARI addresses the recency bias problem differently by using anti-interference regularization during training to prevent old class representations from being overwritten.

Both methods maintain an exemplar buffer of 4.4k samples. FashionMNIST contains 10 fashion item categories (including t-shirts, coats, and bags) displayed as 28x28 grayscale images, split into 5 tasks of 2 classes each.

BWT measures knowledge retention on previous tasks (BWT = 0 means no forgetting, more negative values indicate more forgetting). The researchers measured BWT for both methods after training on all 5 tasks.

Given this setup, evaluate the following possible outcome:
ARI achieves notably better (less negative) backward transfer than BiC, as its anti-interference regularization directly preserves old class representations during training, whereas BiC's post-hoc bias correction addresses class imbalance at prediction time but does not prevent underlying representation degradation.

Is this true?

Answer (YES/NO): NO